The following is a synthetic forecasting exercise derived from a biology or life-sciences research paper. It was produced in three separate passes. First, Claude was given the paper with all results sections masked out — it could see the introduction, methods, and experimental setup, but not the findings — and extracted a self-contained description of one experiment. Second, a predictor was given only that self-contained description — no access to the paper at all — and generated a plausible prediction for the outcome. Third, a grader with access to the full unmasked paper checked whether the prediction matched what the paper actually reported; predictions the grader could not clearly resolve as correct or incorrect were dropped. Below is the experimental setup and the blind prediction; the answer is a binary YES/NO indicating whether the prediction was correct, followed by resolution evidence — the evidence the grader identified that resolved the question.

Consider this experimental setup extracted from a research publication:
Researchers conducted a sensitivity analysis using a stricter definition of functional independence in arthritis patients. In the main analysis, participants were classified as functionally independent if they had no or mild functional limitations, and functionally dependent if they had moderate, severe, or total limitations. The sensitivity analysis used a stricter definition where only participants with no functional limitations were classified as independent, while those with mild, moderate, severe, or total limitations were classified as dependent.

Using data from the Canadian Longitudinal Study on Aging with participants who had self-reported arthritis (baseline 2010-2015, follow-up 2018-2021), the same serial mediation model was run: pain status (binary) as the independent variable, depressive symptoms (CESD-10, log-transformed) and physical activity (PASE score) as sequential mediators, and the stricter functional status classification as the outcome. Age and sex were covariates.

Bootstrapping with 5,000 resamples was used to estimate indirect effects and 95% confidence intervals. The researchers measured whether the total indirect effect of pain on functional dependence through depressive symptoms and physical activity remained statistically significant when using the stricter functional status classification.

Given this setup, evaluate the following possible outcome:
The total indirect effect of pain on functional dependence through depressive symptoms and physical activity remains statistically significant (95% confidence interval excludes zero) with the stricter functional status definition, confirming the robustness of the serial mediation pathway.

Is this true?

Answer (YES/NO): YES